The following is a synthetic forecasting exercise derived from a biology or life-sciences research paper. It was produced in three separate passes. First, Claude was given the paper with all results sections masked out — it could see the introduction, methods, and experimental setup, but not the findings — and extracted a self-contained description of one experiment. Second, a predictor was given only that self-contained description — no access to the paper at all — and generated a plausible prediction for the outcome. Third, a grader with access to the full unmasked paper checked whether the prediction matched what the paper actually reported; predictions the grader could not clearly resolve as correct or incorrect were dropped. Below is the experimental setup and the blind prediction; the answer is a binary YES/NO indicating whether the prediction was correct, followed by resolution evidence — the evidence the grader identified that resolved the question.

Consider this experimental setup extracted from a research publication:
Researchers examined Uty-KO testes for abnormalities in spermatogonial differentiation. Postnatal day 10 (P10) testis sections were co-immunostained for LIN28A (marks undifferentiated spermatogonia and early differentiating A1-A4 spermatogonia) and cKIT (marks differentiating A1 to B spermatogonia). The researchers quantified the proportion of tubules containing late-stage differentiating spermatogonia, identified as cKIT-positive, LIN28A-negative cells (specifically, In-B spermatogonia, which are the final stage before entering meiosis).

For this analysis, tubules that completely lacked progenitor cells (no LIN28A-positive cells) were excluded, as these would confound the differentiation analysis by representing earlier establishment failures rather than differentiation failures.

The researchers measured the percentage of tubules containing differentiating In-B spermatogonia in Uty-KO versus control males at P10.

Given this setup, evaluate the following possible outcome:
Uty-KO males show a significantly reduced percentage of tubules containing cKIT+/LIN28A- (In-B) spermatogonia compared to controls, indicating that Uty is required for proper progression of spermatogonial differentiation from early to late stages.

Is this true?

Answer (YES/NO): YES